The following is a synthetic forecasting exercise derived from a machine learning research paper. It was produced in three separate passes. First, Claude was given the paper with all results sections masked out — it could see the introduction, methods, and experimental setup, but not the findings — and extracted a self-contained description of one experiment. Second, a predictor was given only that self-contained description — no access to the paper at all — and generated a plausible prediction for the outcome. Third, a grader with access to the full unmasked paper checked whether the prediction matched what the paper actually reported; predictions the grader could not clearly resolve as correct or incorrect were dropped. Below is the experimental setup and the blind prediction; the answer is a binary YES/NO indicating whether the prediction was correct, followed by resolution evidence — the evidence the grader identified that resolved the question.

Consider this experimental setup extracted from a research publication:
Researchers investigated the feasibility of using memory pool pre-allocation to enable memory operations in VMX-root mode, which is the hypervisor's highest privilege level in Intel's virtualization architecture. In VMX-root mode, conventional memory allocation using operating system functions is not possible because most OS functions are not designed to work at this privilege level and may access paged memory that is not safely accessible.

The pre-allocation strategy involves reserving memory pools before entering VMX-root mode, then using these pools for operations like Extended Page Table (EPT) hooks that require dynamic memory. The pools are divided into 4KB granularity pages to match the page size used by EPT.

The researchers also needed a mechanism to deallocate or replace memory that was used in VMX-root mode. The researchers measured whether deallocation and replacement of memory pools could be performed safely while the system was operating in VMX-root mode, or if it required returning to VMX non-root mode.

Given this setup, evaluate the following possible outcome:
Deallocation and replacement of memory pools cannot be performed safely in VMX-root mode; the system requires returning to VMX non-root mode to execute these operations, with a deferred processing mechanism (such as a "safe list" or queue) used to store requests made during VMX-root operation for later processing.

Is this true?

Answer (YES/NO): YES